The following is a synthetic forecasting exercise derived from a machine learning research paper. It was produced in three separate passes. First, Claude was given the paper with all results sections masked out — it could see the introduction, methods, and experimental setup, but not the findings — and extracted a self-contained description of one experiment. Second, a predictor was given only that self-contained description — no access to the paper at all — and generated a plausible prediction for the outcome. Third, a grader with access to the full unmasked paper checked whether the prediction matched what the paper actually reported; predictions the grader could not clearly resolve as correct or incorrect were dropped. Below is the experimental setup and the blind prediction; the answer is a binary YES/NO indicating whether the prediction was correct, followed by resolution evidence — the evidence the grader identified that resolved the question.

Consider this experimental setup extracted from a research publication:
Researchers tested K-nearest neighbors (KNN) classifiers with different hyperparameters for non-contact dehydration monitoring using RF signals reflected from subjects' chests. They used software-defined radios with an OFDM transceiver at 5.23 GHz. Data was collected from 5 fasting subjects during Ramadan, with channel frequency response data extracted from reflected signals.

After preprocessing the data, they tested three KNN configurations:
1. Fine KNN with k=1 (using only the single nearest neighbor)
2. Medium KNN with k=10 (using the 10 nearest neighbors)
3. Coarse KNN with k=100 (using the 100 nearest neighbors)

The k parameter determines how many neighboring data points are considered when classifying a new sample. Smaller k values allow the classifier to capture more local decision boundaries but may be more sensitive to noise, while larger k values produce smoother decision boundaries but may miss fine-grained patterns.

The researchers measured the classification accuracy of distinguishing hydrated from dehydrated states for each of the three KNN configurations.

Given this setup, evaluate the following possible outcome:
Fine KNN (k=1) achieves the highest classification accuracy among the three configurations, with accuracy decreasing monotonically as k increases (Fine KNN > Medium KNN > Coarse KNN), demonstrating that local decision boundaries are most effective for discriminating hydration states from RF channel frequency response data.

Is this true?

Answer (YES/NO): YES